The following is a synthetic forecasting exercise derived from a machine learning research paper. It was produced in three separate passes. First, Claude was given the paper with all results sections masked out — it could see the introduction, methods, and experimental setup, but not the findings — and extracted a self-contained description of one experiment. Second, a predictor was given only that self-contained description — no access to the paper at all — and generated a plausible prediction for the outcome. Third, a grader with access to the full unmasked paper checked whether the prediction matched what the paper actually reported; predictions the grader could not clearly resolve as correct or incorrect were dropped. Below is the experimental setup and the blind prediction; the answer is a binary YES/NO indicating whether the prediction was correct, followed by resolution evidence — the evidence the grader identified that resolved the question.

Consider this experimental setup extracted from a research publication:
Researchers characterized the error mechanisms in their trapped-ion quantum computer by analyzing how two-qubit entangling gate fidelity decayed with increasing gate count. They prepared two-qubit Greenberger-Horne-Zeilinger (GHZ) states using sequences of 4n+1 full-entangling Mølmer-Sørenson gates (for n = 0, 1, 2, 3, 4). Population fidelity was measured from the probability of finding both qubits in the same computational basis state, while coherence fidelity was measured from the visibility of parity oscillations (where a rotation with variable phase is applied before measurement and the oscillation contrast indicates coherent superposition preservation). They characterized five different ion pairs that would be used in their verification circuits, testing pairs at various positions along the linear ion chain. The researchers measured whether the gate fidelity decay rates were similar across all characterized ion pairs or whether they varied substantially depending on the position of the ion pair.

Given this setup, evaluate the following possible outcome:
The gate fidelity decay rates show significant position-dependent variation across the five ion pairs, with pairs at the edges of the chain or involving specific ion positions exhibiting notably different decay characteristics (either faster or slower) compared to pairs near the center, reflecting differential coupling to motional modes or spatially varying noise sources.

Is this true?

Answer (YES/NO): NO